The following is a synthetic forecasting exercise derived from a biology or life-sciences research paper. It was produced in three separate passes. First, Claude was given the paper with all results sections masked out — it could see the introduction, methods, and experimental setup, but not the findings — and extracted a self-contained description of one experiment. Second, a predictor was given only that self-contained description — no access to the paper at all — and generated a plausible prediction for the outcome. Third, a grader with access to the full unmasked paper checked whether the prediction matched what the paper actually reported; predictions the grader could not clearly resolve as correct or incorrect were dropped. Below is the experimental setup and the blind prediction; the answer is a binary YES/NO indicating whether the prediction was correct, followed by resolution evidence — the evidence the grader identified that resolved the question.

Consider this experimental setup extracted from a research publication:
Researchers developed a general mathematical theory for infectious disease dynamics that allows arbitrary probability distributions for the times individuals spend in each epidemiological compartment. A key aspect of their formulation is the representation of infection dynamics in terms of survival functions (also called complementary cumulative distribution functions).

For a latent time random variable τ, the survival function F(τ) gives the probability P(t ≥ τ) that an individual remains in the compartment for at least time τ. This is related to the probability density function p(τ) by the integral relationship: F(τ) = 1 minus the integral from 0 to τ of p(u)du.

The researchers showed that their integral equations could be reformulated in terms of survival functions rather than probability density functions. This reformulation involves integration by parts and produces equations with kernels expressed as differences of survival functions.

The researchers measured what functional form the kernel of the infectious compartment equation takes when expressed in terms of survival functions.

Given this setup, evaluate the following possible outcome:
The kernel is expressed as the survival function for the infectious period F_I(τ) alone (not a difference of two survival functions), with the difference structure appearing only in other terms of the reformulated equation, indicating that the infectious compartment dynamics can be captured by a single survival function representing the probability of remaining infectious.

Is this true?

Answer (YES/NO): NO